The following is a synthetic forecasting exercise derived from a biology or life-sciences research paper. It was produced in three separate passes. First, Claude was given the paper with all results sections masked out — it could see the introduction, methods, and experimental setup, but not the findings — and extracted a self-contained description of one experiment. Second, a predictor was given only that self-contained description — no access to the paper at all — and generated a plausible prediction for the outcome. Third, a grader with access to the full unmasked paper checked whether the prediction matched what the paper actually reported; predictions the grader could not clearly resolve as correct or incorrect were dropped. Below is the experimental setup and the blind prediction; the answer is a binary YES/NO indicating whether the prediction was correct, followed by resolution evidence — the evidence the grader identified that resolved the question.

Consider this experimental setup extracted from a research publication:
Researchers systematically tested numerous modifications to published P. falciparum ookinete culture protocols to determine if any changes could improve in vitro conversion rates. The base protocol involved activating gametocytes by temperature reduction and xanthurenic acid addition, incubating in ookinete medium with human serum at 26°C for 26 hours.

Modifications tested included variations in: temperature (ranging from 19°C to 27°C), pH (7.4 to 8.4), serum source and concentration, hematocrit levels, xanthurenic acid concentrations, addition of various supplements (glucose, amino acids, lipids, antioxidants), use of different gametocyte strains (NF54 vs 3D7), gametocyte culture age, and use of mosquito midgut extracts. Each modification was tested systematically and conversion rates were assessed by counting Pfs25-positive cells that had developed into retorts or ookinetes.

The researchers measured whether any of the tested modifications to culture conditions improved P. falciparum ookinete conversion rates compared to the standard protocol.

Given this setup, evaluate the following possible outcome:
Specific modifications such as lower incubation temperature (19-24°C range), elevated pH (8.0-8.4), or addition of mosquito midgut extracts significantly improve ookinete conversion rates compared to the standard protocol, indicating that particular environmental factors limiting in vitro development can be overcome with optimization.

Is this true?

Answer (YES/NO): NO